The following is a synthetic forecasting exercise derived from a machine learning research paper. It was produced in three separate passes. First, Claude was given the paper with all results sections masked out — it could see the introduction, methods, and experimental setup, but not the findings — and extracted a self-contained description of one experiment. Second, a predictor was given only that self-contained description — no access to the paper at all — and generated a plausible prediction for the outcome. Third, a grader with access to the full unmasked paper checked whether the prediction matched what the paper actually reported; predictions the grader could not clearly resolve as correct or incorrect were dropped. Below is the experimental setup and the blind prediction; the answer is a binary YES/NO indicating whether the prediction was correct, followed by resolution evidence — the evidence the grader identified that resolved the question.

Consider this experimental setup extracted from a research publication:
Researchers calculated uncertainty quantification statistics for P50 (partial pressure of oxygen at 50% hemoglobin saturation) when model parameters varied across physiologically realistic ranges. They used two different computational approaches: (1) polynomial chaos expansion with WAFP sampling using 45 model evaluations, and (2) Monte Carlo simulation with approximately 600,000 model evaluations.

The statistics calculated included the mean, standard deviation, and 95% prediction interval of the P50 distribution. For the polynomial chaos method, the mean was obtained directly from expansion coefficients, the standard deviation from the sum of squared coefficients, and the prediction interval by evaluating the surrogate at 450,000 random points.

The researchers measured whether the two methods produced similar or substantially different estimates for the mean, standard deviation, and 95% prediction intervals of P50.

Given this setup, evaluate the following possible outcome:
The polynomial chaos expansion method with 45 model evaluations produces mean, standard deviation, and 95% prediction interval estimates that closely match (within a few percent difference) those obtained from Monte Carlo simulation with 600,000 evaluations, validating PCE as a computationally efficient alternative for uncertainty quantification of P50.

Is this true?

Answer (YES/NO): YES